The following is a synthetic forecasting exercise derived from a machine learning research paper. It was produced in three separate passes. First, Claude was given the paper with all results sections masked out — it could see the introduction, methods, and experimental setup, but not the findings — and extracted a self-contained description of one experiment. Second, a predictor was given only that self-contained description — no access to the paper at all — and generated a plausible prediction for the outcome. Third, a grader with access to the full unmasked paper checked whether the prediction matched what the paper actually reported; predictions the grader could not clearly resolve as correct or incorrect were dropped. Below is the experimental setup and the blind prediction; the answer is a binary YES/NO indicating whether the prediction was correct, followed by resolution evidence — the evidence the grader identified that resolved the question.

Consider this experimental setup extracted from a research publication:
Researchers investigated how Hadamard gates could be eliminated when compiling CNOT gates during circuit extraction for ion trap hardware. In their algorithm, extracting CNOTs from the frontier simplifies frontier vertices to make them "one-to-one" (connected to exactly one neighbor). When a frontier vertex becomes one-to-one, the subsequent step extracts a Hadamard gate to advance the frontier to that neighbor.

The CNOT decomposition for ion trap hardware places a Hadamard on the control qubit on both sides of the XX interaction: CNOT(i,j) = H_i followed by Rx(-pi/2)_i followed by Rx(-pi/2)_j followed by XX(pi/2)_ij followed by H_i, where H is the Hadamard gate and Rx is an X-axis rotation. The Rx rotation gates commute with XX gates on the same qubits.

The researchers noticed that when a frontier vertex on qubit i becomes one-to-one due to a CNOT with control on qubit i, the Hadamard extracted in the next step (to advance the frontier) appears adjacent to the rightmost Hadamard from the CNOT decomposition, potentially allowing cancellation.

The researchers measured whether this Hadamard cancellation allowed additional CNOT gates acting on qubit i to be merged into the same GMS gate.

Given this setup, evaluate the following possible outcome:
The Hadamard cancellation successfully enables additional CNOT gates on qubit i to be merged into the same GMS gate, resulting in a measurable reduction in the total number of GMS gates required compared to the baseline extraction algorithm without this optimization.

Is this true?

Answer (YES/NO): YES